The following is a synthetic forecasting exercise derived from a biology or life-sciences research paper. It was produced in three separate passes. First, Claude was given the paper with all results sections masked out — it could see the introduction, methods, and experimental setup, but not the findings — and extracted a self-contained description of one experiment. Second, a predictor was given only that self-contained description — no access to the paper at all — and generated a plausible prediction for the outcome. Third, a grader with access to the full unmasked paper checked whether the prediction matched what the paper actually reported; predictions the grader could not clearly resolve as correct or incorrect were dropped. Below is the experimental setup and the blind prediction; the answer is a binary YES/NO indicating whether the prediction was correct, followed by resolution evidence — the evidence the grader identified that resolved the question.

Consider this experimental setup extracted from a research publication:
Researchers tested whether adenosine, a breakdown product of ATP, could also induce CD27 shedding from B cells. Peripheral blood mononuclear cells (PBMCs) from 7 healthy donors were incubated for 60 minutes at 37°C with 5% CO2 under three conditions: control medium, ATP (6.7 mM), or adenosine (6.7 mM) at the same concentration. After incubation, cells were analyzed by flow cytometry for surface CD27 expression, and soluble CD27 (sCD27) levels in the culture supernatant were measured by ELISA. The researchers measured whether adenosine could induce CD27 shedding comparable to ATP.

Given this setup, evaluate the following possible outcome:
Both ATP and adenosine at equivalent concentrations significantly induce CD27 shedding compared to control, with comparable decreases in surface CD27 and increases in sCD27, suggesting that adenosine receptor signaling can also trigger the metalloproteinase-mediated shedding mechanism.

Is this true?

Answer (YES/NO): NO